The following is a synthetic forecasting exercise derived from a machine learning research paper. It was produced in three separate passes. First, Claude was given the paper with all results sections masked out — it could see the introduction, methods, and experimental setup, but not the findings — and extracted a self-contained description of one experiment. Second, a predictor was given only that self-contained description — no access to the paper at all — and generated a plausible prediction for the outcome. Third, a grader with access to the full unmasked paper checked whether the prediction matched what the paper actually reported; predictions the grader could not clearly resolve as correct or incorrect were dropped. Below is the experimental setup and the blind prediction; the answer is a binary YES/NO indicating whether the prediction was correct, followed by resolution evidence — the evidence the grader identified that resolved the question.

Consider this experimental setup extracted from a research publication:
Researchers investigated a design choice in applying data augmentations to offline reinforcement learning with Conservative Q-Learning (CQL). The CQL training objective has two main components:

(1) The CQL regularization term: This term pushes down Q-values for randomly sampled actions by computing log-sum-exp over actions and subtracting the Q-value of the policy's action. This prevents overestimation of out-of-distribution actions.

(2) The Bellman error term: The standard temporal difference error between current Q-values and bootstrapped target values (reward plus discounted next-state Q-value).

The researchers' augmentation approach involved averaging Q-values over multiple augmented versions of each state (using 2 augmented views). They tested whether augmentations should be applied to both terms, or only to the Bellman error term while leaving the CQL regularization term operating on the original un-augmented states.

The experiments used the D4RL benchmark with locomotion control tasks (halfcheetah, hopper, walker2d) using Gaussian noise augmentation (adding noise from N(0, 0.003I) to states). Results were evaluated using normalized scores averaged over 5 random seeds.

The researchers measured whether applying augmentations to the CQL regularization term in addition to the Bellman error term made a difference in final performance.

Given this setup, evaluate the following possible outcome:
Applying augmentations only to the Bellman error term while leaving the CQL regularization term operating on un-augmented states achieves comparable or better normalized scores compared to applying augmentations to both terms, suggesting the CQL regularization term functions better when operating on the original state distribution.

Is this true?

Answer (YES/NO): YES